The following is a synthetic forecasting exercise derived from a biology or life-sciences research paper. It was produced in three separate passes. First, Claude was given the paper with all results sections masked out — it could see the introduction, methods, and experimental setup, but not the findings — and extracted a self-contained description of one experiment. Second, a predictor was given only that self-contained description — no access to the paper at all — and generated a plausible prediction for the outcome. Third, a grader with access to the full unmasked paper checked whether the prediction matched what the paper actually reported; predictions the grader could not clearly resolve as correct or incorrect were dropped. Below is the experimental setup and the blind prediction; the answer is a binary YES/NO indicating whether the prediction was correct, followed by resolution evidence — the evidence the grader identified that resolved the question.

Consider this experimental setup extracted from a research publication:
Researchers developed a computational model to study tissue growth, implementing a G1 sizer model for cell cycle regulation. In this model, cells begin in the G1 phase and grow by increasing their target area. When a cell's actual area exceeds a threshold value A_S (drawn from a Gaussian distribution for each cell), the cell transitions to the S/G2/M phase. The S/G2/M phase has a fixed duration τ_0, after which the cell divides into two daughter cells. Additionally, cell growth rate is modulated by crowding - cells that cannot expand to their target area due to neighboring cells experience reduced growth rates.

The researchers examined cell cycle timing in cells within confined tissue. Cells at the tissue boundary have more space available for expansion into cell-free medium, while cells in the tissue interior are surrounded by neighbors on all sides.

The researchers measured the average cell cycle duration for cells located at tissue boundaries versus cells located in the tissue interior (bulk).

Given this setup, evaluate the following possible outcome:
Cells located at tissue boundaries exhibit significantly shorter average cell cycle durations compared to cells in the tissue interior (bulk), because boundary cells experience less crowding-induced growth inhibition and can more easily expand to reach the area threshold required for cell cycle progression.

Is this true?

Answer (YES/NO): YES